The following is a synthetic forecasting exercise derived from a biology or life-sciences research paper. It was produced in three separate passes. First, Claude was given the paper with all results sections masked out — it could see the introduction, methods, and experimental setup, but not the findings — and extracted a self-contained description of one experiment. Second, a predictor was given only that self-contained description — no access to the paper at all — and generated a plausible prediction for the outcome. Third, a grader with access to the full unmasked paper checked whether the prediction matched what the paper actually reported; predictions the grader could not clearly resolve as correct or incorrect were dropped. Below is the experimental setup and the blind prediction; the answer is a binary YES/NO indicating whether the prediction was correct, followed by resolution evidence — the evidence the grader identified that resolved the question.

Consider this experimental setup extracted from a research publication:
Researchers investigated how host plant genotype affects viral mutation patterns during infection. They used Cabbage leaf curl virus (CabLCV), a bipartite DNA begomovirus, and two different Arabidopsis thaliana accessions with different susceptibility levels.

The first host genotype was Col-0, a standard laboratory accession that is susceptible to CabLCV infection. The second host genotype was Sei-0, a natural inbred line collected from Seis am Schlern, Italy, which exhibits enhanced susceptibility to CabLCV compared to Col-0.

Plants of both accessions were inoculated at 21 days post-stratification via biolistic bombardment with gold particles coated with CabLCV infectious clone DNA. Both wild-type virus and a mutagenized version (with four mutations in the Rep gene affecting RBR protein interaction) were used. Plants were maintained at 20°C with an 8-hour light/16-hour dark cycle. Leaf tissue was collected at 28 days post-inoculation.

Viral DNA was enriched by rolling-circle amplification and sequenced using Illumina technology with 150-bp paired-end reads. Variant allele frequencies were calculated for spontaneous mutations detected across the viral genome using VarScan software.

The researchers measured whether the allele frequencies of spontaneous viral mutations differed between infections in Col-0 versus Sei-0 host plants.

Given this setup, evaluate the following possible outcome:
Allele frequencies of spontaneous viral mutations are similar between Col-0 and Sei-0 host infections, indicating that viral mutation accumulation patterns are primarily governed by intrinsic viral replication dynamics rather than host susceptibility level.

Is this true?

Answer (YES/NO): NO